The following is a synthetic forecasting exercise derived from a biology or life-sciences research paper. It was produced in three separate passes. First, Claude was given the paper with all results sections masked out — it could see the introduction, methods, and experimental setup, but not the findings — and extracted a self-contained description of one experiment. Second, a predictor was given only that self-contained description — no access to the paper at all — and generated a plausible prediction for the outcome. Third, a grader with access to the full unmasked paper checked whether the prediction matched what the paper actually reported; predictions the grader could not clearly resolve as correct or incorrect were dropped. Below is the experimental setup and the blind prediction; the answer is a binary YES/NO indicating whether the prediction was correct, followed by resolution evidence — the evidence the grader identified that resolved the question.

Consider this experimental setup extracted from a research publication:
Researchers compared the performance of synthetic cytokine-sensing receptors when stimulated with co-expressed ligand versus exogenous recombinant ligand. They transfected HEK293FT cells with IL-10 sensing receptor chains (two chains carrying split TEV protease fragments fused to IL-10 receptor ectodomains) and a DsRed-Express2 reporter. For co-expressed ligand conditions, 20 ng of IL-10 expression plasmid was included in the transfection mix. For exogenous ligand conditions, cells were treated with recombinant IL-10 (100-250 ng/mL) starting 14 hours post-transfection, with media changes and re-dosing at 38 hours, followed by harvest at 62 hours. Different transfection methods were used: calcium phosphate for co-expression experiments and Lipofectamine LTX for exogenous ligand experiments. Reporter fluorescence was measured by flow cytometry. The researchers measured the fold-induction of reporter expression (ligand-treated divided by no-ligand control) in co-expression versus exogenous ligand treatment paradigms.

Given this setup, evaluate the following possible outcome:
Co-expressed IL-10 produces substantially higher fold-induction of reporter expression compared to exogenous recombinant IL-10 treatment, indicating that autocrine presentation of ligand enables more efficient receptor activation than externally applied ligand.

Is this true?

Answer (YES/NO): YES